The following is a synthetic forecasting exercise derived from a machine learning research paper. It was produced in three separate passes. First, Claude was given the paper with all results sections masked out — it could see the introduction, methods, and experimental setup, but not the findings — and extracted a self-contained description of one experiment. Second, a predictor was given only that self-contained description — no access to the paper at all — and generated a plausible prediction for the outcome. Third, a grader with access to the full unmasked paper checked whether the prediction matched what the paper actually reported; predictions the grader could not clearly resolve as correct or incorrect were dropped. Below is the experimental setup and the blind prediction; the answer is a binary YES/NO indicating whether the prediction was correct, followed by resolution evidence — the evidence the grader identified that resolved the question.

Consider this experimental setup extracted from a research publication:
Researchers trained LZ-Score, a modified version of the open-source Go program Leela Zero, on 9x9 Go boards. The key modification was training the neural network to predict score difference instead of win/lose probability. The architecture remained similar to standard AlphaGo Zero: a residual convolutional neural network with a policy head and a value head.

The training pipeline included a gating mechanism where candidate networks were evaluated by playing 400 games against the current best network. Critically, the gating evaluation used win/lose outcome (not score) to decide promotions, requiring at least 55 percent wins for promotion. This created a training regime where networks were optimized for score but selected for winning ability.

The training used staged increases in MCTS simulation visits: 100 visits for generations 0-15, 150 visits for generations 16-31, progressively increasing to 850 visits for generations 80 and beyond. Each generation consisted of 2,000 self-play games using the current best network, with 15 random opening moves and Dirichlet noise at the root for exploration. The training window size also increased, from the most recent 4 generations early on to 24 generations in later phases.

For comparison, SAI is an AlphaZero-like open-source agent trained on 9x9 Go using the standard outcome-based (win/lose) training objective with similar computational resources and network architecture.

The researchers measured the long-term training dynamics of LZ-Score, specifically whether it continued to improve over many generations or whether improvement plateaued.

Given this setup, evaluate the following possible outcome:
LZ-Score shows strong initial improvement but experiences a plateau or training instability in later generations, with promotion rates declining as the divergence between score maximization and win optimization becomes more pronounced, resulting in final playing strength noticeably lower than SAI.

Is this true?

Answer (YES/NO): YES